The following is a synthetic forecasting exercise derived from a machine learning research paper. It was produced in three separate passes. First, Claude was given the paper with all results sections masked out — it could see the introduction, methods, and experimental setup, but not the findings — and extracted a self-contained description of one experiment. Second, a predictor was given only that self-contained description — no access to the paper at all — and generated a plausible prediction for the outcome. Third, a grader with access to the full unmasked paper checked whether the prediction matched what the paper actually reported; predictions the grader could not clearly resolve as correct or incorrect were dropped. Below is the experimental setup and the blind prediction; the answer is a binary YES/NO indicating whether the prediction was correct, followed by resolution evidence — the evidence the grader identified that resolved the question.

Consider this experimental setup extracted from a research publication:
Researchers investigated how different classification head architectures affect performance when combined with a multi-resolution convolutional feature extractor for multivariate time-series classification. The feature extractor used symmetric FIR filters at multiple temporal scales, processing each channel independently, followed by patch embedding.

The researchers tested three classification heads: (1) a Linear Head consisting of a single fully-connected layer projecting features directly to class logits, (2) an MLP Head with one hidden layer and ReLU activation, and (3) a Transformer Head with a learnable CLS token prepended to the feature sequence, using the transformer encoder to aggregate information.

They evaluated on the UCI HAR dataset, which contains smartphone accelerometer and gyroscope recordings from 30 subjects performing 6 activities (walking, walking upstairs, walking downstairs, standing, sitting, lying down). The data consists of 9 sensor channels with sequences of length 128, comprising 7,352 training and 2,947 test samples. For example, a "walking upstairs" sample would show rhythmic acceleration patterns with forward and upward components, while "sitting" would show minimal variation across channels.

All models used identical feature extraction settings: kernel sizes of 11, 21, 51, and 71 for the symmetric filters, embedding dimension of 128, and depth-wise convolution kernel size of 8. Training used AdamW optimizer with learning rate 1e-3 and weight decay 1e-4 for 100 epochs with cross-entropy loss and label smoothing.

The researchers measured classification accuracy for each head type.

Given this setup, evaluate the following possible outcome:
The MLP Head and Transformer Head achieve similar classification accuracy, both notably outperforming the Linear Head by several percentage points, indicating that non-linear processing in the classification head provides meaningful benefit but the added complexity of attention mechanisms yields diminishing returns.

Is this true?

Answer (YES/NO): NO